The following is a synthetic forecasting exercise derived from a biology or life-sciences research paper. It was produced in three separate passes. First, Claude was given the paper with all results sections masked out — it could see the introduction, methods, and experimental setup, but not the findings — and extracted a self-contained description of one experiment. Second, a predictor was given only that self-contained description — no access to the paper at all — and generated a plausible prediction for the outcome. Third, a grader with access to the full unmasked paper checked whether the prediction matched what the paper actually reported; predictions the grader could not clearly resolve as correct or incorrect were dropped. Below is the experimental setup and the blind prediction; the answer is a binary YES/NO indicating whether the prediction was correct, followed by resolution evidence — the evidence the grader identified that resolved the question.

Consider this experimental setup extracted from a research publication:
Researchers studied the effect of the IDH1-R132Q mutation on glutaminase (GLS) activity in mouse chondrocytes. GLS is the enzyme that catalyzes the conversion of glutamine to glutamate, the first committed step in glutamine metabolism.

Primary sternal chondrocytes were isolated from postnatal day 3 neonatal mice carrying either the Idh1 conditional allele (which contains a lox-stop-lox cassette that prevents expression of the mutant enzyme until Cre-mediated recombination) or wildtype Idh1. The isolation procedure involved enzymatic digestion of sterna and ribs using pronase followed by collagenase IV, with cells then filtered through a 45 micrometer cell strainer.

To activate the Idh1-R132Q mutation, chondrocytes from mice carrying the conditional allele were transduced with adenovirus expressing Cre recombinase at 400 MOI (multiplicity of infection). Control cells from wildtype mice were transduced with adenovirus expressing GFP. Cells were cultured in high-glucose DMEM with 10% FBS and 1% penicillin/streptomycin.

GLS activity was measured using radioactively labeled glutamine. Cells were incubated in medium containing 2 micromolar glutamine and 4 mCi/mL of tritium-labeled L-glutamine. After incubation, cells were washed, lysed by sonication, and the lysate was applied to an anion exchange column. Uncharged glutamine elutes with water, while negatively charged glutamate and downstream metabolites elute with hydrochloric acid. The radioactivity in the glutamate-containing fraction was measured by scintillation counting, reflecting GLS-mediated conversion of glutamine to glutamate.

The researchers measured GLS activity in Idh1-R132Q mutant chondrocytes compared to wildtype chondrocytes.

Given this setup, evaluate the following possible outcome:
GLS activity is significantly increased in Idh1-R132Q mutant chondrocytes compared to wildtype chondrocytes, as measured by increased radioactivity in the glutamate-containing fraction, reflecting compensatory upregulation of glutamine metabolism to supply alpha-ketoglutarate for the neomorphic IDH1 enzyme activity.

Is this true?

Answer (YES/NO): YES